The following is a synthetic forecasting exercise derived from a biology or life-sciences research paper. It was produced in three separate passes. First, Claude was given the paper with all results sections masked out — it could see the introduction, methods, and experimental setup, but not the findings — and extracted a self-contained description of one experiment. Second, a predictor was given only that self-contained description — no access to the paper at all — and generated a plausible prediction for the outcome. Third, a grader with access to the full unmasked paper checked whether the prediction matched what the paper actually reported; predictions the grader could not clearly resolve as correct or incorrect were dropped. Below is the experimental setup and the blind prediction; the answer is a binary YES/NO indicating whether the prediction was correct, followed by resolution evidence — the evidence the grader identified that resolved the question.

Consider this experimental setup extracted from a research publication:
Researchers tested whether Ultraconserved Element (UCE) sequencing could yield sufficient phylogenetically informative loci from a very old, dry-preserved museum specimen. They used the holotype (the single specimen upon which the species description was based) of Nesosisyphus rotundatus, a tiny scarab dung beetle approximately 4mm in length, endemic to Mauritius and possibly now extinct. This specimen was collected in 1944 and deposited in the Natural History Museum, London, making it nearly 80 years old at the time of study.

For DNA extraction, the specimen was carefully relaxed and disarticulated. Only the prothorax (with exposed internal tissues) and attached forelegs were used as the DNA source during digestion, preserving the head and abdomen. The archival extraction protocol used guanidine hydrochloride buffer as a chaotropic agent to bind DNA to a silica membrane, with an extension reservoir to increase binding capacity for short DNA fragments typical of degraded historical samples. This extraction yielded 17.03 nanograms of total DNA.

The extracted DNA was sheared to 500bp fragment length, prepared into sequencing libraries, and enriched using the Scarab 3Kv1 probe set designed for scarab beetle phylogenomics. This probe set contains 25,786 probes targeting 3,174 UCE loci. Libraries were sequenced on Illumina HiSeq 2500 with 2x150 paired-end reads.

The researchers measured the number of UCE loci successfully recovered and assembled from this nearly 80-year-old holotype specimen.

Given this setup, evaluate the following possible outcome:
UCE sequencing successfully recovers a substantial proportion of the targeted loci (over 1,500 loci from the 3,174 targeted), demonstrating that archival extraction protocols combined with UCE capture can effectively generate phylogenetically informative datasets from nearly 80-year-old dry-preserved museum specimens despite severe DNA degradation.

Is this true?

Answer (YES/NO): YES